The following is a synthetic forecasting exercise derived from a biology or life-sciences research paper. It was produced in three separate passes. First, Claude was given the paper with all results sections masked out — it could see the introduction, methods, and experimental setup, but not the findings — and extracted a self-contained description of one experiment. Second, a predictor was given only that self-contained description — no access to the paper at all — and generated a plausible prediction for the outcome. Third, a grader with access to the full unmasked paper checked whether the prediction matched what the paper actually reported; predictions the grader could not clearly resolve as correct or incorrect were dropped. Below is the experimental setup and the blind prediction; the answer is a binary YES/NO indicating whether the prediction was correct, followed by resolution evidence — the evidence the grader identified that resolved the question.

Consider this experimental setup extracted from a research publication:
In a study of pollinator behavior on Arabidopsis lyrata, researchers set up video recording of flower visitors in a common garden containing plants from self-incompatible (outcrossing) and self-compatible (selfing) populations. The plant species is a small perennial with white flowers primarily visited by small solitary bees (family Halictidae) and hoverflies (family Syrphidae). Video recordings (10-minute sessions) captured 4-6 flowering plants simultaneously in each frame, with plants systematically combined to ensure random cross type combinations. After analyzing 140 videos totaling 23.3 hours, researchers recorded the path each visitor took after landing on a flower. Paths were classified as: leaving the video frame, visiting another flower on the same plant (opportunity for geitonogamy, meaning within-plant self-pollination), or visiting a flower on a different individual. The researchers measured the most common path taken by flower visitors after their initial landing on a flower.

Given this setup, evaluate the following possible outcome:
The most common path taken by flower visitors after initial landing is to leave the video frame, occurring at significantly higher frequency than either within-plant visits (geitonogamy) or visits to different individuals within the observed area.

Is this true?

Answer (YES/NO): NO